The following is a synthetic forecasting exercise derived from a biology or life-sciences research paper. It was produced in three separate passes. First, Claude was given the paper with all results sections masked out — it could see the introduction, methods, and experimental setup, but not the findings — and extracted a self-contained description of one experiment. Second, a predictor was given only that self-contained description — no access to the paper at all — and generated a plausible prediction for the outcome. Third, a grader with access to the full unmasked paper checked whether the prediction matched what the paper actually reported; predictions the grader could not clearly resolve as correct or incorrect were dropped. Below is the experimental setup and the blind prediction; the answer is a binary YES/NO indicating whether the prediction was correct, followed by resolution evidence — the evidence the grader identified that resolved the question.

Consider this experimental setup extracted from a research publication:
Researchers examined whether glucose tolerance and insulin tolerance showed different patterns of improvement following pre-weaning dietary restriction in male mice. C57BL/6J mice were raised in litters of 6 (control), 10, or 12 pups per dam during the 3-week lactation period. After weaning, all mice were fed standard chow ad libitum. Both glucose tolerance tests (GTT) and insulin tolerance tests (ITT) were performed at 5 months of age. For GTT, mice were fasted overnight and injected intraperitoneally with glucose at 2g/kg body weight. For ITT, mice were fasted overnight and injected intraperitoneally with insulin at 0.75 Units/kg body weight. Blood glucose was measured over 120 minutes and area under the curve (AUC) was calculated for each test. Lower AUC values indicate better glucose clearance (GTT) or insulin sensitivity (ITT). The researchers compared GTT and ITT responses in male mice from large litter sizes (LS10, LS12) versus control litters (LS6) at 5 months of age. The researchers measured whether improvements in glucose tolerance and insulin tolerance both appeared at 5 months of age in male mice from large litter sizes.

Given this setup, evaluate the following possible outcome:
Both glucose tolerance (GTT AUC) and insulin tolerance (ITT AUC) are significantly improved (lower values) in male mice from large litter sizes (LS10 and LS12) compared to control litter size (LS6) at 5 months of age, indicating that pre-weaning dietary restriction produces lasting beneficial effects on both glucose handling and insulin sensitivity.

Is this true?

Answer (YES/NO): NO